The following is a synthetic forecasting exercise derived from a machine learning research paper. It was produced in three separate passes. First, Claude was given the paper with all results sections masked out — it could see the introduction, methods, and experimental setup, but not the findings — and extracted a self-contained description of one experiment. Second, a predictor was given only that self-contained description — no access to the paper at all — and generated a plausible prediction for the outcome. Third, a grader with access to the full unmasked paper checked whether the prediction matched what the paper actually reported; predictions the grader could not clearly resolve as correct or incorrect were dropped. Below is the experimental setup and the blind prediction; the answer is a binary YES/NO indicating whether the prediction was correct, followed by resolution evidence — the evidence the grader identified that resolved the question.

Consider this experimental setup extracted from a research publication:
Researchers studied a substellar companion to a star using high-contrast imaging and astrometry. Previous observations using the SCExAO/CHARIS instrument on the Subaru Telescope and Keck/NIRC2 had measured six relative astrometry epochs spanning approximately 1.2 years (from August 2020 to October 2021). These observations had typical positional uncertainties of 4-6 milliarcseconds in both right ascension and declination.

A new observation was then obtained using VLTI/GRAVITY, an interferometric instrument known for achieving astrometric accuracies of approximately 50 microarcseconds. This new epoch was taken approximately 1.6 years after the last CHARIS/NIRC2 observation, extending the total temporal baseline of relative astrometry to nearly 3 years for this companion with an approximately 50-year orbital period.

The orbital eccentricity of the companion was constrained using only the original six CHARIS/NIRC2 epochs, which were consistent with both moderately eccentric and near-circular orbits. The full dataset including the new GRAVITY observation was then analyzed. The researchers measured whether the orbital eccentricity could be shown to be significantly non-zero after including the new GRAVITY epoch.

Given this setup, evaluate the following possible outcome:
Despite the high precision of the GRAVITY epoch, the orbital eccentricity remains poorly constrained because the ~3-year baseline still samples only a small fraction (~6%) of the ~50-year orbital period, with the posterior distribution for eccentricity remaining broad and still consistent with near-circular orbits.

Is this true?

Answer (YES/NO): NO